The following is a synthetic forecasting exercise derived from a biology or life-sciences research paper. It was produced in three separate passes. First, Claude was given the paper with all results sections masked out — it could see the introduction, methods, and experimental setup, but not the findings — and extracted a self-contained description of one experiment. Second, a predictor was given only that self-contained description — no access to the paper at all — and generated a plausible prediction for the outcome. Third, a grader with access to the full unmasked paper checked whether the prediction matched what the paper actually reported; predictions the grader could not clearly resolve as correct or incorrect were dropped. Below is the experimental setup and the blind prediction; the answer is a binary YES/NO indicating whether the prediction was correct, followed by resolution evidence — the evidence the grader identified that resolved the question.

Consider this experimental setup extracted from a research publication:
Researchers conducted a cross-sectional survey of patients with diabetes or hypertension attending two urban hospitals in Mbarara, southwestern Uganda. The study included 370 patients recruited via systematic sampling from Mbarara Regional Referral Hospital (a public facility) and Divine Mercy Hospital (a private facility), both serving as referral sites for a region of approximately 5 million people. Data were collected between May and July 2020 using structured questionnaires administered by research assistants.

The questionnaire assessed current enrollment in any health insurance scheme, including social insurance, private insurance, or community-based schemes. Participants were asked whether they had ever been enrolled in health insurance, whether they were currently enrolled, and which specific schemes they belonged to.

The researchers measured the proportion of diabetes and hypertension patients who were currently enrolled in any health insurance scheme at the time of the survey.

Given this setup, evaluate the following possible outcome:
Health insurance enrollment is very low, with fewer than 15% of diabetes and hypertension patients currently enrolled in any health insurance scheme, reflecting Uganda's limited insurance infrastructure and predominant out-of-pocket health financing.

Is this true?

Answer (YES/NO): NO